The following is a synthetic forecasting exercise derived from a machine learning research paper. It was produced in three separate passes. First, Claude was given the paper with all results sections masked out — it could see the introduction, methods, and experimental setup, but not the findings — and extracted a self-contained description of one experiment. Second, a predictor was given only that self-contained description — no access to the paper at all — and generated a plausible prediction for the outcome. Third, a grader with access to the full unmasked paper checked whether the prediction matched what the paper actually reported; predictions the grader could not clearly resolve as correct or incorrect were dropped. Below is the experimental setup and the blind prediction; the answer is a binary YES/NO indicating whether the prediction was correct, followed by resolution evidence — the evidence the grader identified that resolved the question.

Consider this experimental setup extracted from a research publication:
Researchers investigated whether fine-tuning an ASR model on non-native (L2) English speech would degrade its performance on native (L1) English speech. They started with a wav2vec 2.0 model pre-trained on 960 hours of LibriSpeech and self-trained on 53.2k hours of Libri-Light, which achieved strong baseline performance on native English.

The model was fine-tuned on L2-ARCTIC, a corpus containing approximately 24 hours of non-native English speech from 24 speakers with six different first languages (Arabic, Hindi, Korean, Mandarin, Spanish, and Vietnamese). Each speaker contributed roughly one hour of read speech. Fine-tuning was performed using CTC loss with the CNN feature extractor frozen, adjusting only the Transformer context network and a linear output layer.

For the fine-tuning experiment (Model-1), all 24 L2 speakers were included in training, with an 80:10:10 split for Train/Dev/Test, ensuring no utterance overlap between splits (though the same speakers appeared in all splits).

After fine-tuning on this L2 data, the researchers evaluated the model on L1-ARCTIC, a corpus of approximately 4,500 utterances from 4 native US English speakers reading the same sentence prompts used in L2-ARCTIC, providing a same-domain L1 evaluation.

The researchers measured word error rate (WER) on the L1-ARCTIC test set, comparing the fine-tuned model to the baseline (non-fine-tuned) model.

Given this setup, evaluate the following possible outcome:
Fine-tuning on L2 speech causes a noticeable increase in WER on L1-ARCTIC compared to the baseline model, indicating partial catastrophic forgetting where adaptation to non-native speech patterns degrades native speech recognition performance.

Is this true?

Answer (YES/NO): NO